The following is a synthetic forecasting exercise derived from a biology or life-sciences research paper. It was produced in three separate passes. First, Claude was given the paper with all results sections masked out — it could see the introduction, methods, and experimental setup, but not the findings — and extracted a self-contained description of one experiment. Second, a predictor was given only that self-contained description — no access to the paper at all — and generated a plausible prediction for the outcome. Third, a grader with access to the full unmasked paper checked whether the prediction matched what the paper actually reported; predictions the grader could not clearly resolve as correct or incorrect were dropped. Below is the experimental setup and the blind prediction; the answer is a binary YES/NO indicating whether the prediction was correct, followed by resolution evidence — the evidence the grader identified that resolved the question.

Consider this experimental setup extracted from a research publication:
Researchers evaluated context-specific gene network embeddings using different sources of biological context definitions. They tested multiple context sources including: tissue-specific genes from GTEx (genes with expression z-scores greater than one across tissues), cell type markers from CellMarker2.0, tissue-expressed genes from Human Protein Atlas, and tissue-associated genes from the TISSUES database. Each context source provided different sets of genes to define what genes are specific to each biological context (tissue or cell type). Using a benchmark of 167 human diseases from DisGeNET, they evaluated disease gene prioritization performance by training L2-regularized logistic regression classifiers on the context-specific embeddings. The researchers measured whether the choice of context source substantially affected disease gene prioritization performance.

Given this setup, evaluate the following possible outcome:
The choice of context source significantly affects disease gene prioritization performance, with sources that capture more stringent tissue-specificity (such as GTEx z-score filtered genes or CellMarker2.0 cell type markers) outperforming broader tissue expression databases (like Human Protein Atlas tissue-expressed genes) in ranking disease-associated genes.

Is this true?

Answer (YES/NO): NO